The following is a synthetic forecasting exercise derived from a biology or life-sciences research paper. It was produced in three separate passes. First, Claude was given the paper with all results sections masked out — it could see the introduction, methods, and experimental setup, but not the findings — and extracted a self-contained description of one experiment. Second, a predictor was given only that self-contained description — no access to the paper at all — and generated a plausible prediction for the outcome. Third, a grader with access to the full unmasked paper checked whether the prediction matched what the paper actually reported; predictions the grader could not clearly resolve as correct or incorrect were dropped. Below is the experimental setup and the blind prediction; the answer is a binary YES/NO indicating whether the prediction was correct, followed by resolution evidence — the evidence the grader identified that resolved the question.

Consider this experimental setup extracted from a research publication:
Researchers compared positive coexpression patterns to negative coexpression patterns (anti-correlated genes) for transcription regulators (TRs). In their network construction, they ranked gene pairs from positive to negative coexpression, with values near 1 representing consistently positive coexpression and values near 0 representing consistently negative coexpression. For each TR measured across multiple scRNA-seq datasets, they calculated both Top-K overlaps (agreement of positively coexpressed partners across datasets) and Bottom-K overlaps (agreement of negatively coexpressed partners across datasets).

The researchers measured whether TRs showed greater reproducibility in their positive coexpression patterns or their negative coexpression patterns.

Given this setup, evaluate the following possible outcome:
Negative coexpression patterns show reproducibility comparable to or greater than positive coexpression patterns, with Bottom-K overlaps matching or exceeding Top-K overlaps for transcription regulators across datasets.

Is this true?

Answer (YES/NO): NO